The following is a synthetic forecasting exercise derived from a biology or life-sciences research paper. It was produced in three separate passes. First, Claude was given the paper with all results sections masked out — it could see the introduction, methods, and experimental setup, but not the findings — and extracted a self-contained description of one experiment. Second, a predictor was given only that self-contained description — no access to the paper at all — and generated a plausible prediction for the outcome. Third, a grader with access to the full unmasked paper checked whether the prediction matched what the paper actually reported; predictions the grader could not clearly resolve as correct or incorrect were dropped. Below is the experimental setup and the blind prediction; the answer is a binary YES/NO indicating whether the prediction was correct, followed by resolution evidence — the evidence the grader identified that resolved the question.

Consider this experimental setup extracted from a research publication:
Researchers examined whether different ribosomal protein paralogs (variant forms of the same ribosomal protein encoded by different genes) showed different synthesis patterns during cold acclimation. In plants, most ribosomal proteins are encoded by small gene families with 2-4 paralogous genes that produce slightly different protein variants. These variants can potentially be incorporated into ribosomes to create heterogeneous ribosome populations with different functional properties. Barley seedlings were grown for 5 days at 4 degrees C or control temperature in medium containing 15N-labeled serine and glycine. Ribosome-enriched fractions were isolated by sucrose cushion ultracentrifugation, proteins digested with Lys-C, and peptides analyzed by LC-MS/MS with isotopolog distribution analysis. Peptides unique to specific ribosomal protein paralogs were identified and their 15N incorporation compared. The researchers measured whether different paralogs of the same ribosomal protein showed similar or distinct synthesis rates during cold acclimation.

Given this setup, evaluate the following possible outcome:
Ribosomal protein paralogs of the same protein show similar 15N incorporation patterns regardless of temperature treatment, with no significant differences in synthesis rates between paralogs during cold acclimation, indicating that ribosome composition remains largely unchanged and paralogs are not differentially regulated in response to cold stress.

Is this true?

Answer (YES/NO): NO